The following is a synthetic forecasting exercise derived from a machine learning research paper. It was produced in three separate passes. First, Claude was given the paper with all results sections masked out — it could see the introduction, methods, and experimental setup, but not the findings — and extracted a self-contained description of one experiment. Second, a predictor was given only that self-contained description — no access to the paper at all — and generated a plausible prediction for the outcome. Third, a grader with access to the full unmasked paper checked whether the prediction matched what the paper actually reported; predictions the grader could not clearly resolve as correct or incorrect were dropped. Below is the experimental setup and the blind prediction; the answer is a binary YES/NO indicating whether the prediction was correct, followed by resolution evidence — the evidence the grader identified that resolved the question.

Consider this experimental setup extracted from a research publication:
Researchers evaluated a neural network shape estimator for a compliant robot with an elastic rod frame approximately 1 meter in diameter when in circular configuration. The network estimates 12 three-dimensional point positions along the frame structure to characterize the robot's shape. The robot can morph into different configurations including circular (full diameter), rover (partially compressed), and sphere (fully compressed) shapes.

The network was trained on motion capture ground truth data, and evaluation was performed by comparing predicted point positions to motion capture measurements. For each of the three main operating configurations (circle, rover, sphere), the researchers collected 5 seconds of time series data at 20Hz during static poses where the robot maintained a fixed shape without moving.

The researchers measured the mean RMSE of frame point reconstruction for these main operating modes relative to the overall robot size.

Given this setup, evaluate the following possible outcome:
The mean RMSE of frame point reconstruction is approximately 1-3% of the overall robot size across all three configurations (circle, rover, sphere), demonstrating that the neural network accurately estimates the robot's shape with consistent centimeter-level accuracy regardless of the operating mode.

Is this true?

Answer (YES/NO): NO